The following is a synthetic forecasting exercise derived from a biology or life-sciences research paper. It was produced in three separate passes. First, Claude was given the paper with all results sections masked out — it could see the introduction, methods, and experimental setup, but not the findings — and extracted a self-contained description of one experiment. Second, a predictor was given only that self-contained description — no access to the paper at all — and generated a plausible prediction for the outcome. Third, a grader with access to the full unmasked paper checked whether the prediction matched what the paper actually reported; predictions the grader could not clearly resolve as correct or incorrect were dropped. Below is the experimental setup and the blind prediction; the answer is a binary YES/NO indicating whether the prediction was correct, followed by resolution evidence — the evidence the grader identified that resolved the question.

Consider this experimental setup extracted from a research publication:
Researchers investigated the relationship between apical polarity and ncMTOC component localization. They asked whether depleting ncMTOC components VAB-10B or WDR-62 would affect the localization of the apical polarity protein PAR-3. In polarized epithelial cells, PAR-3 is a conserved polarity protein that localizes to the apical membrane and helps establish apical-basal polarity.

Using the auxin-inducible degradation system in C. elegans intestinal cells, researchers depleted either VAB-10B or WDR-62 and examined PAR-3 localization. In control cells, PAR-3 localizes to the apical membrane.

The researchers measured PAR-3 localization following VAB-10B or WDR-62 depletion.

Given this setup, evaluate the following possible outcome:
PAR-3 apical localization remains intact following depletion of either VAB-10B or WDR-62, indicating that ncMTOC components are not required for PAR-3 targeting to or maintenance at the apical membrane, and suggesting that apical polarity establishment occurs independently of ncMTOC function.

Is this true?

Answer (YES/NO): YES